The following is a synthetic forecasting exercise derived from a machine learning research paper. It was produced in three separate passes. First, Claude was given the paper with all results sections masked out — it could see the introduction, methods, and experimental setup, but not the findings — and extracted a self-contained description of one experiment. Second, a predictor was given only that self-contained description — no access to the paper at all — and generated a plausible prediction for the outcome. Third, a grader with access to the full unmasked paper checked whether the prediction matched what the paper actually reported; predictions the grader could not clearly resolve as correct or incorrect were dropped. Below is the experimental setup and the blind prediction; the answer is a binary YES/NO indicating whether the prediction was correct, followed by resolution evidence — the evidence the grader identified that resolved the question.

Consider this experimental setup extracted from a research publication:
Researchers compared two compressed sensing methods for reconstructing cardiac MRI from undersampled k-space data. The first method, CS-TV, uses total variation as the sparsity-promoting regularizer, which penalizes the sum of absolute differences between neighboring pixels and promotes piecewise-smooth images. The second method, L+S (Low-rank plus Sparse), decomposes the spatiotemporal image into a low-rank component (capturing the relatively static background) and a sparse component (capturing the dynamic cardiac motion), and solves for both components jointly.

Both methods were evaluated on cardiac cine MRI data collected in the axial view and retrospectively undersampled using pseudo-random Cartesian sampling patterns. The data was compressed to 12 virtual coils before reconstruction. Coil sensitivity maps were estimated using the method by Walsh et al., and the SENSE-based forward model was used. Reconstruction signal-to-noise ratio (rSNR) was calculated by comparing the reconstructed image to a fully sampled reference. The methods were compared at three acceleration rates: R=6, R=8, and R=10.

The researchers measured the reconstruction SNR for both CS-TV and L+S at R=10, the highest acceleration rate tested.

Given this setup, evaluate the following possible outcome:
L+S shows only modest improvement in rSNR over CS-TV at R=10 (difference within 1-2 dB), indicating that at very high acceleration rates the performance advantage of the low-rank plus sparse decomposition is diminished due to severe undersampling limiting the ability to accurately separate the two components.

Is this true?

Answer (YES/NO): NO